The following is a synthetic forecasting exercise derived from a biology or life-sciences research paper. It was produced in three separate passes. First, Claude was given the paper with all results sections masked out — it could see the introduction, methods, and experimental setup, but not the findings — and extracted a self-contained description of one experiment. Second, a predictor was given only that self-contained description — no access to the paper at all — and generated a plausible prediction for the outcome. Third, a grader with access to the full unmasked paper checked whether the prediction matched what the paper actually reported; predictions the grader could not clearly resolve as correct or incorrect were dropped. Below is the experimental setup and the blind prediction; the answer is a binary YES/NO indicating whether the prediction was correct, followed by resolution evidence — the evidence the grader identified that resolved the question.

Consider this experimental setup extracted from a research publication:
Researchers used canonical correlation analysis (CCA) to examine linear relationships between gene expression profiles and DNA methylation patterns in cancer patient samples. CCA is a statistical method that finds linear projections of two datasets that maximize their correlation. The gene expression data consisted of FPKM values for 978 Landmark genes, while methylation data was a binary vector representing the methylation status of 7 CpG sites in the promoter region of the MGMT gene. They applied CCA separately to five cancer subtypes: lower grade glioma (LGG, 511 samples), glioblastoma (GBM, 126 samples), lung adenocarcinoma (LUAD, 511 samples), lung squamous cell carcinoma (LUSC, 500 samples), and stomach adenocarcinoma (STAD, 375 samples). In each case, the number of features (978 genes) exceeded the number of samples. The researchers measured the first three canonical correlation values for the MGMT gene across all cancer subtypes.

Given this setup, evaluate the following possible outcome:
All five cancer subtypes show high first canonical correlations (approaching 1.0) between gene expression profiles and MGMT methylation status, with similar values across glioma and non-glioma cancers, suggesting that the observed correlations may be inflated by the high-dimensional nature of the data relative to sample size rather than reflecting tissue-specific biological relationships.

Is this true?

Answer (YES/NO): YES